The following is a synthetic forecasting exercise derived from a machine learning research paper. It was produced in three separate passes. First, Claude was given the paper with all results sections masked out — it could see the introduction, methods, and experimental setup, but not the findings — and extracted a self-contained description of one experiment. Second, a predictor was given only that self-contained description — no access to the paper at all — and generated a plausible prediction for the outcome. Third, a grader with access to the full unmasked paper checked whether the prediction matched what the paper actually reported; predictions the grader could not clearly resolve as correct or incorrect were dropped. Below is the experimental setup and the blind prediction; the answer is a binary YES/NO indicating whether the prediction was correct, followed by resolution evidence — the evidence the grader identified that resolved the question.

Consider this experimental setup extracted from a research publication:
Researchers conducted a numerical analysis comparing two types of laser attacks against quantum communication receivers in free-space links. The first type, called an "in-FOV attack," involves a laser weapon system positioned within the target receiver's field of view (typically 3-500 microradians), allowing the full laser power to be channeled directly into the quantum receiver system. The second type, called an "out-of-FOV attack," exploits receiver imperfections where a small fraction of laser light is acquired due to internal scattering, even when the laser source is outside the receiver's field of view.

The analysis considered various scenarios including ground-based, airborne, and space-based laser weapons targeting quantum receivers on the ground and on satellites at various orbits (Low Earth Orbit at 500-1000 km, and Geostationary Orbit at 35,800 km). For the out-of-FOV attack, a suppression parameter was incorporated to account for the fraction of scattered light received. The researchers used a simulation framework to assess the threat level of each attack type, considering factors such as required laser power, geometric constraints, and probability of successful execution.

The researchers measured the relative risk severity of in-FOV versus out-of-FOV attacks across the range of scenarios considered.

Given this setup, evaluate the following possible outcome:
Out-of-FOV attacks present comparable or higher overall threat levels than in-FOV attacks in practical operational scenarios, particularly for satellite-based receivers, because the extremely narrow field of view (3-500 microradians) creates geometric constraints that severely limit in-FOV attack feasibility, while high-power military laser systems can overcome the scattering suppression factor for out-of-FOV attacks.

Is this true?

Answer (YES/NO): YES